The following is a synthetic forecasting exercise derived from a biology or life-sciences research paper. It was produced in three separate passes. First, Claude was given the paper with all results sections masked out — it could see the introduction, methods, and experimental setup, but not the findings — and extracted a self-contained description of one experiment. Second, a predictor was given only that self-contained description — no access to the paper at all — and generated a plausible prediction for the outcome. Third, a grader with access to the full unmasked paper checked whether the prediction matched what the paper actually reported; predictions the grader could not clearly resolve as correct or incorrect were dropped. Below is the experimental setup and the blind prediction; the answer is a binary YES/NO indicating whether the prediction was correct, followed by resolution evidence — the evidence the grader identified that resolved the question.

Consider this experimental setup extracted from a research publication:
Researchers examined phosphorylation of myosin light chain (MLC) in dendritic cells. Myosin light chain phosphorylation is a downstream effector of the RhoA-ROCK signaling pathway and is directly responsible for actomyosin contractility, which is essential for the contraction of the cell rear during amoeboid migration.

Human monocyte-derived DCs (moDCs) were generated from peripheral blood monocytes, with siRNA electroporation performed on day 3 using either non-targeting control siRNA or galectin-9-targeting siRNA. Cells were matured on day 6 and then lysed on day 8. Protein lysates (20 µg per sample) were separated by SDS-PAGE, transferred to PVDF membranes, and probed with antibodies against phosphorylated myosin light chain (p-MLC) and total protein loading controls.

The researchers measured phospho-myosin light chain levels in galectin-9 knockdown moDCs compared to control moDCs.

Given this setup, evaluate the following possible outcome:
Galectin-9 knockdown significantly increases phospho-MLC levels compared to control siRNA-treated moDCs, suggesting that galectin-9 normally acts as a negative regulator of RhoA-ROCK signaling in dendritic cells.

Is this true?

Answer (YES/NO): NO